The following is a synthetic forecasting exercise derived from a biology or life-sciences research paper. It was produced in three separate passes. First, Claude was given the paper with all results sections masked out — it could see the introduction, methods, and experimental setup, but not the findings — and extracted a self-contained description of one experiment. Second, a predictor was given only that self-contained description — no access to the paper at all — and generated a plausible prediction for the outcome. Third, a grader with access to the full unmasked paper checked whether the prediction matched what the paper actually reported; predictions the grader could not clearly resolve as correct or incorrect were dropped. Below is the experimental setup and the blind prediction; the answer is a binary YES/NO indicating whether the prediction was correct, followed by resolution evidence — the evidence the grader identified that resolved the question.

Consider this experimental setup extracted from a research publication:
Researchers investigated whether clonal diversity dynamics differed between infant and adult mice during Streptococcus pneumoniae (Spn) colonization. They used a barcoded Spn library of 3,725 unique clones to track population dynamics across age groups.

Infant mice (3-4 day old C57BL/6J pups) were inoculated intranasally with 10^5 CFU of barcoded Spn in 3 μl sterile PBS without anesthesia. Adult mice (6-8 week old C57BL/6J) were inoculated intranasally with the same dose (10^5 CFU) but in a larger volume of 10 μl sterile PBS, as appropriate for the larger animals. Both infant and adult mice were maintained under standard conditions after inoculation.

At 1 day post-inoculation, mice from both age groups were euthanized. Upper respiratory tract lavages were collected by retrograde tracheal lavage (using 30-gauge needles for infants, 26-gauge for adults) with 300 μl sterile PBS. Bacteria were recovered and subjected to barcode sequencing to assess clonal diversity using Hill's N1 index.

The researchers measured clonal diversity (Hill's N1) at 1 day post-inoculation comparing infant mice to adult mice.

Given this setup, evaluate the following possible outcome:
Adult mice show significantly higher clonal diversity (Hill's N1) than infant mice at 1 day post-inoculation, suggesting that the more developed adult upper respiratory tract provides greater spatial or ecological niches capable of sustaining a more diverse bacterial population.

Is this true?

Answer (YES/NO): NO